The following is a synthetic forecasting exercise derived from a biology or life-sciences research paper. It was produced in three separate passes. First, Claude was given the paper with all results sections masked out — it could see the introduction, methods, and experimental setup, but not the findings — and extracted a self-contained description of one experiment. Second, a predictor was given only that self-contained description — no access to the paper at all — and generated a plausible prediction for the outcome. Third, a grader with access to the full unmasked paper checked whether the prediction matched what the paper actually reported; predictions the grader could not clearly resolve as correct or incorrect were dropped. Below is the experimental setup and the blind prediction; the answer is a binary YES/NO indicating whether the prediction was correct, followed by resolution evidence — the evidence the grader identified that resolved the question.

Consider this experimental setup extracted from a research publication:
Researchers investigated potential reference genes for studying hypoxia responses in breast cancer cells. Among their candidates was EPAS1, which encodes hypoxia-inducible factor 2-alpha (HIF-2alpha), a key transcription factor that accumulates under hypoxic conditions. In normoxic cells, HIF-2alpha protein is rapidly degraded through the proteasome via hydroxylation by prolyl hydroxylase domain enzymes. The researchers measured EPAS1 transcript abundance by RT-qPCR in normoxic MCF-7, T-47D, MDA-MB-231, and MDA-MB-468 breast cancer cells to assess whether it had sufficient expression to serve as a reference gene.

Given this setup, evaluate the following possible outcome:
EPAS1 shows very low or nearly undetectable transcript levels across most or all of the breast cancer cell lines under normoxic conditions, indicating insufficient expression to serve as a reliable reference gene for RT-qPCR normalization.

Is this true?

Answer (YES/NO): YES